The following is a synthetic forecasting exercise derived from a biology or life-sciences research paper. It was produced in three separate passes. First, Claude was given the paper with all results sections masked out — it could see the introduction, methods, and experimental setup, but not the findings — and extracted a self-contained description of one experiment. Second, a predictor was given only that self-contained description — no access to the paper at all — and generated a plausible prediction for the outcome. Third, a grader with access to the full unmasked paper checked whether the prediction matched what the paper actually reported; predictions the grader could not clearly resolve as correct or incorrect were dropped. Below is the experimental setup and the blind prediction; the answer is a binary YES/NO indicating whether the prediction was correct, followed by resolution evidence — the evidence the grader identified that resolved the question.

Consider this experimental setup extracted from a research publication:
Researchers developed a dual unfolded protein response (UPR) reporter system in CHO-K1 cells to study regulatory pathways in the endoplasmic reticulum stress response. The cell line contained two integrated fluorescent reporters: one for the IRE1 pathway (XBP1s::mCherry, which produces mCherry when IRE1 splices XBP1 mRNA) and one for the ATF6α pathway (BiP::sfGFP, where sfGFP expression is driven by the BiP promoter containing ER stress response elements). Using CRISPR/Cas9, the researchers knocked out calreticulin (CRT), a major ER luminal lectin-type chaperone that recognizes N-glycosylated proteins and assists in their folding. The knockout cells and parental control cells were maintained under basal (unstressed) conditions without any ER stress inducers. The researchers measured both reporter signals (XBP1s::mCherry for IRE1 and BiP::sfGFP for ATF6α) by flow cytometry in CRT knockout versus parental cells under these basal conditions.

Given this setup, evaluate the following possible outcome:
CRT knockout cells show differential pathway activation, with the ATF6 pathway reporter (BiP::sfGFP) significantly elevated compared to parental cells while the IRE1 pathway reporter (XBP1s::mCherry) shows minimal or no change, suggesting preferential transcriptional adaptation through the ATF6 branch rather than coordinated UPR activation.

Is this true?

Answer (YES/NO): NO